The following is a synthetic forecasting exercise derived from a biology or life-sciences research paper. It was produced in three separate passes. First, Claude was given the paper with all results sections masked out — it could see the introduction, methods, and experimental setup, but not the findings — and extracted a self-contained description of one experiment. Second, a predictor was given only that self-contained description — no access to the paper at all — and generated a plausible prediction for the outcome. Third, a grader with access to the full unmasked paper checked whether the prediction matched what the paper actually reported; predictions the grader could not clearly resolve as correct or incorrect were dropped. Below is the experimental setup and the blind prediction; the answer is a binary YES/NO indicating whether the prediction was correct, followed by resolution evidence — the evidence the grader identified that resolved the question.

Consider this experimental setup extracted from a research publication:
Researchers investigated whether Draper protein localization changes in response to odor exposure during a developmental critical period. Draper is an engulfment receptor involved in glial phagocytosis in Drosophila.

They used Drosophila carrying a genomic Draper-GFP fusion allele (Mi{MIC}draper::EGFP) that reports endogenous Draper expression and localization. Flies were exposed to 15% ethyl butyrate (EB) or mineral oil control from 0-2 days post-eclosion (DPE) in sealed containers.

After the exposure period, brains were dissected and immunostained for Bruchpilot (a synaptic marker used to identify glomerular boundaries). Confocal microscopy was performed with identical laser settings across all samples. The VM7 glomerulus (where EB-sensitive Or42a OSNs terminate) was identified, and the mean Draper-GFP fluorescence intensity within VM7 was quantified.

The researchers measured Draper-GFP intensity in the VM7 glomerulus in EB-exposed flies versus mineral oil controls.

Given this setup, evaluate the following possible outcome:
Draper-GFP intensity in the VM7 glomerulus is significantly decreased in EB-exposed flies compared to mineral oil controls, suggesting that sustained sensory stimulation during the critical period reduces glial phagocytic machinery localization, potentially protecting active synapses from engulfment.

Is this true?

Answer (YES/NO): NO